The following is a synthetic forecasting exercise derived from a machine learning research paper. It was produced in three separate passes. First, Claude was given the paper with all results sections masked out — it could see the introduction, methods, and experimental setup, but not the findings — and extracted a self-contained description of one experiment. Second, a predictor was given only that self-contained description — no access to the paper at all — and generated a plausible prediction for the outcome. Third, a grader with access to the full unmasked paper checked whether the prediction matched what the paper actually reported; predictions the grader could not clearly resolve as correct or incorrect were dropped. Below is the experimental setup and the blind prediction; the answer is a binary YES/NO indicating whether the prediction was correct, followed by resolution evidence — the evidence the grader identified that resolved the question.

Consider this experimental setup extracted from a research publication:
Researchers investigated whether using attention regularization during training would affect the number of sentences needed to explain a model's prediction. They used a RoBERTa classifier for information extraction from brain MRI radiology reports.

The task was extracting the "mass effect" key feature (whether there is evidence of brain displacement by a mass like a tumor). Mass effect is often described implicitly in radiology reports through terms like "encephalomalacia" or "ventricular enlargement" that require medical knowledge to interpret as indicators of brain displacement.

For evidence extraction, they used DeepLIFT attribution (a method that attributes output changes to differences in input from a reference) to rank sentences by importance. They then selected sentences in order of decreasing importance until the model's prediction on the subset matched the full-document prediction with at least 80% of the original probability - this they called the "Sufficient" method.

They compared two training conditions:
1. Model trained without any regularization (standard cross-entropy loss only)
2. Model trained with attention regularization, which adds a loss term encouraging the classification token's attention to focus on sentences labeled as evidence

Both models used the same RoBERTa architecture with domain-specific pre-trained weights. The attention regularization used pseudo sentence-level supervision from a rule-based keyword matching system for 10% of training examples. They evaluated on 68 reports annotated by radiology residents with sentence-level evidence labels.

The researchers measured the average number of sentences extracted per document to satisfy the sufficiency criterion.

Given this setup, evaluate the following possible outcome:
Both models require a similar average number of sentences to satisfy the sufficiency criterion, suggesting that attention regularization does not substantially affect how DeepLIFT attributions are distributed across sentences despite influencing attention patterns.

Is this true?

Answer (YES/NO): NO